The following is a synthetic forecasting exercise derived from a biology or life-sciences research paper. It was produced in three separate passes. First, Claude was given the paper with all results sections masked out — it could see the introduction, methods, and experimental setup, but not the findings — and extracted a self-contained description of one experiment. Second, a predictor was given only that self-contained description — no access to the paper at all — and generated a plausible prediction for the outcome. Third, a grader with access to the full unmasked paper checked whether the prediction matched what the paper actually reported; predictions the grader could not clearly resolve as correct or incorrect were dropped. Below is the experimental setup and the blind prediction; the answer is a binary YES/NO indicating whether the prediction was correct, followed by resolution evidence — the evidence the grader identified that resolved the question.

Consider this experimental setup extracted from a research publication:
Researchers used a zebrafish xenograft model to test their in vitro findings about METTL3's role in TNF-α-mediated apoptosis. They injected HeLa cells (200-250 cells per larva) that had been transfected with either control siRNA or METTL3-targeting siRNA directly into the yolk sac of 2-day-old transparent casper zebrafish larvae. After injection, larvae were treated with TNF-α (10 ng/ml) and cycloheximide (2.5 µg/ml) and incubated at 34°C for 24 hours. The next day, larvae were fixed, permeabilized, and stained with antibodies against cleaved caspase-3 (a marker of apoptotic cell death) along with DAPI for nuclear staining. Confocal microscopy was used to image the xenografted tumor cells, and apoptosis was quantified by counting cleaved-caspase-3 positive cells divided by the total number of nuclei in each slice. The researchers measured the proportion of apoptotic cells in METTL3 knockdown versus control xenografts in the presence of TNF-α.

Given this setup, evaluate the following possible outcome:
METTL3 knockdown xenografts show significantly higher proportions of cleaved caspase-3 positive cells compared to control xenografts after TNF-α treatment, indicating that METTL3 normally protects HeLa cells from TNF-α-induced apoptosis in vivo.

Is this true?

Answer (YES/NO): YES